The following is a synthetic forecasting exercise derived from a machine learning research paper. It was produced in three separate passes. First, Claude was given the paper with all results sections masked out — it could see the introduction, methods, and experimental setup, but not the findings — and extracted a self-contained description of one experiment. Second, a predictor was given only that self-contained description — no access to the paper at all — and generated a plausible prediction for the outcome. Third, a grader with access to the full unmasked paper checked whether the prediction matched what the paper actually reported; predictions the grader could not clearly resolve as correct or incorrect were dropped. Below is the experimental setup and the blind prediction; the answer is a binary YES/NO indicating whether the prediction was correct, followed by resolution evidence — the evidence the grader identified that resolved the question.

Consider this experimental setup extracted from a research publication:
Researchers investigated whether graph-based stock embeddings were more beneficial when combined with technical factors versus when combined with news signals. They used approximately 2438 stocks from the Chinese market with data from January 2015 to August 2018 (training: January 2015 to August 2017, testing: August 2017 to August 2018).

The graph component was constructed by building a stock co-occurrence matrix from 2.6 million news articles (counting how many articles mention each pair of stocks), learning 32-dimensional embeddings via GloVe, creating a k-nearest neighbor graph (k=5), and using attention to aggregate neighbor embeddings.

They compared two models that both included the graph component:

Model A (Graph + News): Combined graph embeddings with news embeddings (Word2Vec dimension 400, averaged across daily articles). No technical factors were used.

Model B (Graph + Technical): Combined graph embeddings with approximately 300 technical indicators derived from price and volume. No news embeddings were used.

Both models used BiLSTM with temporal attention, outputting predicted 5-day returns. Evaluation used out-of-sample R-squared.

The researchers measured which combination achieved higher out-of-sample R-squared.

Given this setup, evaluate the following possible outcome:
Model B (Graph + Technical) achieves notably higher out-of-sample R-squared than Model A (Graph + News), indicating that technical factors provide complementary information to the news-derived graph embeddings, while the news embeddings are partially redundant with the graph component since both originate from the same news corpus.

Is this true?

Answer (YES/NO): YES